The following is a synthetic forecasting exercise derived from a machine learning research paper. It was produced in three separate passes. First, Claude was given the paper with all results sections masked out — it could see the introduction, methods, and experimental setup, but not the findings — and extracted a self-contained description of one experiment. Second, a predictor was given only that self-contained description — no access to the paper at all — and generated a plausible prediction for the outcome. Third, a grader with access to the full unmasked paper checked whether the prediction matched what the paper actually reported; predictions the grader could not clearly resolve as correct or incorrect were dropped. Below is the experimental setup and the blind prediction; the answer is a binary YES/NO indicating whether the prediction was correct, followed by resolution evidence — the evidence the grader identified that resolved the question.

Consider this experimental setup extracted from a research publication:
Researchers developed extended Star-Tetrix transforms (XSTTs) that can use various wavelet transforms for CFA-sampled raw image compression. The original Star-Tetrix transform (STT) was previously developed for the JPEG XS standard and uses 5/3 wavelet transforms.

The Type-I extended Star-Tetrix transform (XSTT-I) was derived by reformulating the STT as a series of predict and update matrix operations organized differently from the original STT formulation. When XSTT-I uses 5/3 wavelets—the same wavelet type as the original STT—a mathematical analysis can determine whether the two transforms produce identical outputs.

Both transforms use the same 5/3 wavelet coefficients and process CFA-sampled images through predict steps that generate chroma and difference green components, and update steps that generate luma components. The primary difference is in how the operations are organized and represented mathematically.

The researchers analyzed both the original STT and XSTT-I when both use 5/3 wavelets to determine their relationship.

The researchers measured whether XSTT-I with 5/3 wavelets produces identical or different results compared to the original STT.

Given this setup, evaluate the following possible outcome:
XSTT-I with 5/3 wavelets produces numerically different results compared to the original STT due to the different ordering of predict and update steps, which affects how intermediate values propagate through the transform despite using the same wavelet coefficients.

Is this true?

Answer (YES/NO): NO